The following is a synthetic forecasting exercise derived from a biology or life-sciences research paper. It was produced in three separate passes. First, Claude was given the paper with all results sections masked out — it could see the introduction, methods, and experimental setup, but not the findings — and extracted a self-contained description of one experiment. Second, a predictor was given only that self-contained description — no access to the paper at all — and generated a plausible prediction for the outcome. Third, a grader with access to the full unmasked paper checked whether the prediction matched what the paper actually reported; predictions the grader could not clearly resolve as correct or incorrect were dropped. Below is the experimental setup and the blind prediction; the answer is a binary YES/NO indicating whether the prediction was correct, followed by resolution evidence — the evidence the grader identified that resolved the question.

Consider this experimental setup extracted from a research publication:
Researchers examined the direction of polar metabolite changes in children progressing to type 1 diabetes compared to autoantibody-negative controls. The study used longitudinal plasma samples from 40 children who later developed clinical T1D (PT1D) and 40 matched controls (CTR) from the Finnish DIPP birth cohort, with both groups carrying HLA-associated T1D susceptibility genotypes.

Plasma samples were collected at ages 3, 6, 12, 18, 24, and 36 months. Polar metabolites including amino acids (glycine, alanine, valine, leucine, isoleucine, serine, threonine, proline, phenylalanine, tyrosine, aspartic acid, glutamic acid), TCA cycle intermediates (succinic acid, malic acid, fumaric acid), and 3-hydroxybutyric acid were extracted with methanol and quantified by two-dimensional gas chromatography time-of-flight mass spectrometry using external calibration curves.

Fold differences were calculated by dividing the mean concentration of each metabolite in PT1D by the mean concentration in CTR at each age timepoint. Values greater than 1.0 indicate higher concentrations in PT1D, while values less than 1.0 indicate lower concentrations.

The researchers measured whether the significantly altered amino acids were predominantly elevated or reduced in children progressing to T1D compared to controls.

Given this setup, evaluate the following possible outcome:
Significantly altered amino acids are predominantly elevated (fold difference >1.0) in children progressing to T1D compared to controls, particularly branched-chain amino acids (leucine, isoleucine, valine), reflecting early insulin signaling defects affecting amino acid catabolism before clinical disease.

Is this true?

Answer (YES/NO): NO